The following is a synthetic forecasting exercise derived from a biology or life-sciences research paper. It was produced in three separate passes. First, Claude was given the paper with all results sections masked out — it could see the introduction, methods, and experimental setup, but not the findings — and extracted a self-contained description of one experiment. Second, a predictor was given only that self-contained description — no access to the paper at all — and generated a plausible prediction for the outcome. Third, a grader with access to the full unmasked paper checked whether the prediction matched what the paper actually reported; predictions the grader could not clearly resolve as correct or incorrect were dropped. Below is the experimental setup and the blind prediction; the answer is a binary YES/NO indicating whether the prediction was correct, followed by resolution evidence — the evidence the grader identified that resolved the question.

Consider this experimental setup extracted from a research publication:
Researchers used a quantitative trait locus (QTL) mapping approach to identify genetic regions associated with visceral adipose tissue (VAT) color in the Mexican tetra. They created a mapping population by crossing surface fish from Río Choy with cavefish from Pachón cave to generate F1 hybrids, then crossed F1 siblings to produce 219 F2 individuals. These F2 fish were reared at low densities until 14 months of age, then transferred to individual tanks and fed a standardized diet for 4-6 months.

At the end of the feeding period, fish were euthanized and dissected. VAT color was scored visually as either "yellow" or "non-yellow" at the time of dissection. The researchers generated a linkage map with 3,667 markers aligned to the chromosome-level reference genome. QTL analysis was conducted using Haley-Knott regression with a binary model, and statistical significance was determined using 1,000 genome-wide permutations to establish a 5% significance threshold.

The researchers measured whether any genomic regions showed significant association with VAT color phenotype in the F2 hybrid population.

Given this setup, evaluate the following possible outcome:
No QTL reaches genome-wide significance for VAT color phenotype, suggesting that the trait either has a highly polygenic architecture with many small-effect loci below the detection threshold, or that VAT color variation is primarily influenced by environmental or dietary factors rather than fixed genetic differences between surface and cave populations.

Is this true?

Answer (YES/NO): NO